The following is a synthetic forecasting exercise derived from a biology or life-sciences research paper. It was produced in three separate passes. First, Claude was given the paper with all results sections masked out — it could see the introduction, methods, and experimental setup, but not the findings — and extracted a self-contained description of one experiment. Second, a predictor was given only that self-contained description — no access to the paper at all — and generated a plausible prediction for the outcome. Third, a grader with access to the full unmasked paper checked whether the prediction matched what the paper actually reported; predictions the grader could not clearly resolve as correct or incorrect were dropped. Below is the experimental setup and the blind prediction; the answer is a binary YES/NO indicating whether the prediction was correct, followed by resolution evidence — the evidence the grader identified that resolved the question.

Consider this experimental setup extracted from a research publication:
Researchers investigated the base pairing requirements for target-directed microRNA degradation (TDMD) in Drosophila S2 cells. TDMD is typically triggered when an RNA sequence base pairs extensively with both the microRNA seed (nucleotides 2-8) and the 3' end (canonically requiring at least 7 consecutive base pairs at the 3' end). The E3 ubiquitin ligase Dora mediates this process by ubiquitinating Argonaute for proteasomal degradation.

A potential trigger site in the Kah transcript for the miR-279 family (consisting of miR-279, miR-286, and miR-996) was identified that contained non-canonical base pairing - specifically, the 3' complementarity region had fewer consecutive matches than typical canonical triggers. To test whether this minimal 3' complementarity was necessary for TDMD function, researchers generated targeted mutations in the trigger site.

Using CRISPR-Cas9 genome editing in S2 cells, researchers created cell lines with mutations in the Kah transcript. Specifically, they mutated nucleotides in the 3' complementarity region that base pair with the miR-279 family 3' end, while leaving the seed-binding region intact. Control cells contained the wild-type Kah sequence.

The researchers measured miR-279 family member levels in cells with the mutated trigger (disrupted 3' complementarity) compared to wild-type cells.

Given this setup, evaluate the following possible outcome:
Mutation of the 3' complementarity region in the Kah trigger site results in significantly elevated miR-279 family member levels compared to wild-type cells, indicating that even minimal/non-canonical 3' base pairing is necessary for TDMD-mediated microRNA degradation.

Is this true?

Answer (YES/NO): YES